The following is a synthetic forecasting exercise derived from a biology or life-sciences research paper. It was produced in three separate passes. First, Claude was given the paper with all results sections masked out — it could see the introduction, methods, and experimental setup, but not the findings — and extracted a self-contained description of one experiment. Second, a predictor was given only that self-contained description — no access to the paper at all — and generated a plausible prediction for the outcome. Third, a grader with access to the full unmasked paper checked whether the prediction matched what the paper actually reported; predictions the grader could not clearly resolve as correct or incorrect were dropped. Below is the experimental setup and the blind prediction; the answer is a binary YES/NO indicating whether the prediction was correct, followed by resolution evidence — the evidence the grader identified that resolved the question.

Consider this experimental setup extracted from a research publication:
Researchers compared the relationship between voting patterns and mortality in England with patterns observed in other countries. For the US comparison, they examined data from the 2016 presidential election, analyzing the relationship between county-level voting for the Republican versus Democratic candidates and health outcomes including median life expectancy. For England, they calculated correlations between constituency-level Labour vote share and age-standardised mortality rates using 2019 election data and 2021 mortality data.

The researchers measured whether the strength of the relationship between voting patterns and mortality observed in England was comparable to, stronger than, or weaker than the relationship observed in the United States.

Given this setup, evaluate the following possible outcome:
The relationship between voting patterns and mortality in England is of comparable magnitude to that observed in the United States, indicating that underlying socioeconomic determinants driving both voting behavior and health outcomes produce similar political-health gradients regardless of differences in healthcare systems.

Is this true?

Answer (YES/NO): NO